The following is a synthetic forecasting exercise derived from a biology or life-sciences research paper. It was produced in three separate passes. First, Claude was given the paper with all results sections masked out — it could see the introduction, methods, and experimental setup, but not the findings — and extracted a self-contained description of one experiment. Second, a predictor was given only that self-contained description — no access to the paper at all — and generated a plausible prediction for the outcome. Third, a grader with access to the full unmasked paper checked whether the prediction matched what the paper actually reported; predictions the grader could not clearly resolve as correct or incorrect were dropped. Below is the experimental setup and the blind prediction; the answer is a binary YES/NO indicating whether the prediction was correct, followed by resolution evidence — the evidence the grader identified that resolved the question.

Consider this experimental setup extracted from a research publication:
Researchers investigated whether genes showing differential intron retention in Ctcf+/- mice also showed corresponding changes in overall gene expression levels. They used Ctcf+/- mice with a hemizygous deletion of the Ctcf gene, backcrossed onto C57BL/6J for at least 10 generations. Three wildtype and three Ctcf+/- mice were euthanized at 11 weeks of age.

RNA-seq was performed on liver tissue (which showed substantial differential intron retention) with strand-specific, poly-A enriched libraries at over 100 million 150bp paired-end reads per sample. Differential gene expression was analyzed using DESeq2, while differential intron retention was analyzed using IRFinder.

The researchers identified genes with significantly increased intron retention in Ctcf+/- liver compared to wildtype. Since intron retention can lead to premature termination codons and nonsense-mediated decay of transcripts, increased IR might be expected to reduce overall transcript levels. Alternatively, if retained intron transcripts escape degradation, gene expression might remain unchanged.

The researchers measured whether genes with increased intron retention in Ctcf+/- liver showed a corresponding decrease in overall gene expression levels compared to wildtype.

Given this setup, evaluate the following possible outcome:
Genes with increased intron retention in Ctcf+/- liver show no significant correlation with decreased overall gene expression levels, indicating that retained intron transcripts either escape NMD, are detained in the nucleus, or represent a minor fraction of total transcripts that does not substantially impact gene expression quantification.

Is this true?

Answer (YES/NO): YES